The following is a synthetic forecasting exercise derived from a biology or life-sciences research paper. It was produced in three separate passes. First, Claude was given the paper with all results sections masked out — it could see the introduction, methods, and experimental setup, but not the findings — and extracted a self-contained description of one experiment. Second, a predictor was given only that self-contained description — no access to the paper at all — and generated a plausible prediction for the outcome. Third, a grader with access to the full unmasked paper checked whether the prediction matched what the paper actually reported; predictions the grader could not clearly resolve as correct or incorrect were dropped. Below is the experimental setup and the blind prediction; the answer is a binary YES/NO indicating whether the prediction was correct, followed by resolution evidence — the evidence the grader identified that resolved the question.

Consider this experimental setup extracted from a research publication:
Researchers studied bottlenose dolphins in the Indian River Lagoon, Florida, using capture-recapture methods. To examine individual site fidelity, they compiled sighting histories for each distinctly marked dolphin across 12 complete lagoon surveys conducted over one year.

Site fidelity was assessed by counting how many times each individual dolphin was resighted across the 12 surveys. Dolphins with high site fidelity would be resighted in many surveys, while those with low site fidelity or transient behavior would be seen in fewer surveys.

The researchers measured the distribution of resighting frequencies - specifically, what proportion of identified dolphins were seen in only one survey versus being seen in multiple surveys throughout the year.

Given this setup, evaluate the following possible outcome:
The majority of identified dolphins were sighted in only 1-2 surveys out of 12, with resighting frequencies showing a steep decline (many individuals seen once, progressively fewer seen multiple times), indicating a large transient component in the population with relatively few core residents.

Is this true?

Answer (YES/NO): NO